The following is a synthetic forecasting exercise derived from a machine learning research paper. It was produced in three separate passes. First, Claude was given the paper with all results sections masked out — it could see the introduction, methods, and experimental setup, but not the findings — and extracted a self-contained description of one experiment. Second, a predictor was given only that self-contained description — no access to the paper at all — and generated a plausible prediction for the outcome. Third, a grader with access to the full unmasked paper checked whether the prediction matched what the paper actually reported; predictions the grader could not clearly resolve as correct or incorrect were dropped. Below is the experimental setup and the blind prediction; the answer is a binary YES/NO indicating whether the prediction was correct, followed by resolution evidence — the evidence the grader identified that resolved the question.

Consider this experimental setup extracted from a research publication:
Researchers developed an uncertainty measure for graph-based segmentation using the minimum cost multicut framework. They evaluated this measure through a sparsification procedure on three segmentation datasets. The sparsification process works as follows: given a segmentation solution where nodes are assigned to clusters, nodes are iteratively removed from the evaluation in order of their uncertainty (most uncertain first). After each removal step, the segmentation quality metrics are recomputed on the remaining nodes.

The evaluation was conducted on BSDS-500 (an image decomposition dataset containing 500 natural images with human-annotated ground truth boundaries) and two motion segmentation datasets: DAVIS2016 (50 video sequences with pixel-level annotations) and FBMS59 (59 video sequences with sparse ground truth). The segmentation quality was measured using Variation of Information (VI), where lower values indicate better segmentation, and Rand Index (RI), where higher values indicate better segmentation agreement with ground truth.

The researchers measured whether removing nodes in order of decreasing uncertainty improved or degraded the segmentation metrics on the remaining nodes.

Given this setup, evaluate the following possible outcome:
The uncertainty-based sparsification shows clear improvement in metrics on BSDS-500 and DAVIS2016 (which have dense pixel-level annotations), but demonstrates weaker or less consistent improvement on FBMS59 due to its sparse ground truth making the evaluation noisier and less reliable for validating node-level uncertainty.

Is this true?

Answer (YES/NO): NO